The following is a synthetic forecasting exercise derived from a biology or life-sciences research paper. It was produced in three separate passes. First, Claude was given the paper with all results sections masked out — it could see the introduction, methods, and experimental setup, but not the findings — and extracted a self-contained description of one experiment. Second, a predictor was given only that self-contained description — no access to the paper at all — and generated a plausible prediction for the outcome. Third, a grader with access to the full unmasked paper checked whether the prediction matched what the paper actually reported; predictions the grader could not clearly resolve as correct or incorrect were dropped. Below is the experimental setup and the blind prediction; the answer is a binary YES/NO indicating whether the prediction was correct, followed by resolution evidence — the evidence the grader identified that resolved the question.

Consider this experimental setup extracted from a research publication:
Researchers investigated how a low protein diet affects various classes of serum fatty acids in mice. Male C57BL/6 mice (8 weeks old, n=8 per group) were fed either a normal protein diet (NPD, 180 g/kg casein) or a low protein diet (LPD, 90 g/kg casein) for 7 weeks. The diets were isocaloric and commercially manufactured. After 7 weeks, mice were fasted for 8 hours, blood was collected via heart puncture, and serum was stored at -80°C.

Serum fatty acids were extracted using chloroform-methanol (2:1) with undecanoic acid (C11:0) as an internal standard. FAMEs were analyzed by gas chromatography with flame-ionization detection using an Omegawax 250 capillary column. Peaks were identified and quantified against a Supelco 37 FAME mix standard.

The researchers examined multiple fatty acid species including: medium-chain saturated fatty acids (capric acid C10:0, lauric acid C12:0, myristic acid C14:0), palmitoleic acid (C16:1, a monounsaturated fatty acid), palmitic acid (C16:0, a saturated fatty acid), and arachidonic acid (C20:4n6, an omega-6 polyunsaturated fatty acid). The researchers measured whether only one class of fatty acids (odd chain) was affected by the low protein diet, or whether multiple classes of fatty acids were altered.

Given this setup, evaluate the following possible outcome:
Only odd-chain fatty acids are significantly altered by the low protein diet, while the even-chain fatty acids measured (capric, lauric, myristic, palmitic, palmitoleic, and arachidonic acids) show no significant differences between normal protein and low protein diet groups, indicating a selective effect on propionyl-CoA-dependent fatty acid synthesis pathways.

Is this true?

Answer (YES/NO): NO